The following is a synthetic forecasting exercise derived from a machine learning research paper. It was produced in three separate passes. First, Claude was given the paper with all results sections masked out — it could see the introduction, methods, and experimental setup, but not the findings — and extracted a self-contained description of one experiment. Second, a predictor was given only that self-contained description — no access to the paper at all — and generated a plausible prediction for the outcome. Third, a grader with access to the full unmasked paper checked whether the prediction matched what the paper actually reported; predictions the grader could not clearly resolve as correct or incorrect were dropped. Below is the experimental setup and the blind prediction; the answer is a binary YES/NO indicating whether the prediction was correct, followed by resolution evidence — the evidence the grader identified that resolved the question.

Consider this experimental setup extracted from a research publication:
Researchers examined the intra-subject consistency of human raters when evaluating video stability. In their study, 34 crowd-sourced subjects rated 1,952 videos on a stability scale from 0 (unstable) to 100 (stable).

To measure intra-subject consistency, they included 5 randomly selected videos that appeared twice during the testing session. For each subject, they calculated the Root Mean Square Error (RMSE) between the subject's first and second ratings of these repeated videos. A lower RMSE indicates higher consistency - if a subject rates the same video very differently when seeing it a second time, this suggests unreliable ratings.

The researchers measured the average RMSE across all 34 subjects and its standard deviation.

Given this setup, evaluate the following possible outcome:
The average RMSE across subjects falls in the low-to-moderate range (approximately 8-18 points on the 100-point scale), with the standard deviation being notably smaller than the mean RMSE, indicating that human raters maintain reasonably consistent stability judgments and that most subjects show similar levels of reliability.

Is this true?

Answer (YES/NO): NO